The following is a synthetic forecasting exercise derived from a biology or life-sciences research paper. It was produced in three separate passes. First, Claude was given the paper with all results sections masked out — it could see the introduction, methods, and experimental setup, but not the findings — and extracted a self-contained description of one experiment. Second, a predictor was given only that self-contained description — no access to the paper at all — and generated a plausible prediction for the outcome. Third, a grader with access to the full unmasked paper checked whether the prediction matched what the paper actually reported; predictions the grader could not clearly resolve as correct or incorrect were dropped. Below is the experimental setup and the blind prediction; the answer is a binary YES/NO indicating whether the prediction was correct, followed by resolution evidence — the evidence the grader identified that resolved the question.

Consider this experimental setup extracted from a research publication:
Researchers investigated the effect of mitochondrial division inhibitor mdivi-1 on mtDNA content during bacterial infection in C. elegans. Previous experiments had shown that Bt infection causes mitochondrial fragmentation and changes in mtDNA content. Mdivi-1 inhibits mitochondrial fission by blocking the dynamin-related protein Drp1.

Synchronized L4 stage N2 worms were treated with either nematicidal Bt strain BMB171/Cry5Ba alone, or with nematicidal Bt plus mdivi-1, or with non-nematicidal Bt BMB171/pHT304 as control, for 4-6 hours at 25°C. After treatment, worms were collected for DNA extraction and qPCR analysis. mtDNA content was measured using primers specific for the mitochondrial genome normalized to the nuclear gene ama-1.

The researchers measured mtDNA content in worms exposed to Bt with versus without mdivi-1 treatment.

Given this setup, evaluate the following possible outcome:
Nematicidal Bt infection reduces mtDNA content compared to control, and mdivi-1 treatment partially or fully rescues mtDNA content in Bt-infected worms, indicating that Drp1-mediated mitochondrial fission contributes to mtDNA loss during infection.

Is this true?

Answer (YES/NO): YES